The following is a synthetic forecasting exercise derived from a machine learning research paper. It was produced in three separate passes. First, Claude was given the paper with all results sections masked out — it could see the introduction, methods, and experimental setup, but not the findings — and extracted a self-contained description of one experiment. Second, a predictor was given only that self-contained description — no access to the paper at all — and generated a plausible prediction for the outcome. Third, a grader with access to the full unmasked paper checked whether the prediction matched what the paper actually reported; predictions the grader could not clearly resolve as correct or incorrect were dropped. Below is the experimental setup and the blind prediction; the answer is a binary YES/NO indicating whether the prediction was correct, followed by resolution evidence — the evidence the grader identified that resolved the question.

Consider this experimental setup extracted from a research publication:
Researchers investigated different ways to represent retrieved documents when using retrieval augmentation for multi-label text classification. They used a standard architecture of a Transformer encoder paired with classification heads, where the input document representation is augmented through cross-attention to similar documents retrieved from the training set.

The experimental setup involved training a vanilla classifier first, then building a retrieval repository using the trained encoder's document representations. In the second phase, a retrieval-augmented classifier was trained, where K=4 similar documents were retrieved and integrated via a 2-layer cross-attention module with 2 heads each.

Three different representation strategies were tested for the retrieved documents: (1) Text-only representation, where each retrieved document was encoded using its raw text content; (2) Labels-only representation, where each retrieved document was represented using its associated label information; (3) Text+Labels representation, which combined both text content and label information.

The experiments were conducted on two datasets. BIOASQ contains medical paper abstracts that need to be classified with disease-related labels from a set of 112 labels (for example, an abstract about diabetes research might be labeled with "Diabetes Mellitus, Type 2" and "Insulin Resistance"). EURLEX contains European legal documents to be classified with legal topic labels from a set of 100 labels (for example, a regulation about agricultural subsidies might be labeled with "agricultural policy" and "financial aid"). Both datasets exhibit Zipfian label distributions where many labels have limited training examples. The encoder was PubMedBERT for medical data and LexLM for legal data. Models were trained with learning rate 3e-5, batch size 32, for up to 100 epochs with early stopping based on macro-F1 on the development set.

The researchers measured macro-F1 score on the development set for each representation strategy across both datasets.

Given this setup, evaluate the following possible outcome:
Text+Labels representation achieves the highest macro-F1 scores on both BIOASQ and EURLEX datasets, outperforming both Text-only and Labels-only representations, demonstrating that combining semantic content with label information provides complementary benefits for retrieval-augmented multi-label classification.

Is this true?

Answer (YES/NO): NO